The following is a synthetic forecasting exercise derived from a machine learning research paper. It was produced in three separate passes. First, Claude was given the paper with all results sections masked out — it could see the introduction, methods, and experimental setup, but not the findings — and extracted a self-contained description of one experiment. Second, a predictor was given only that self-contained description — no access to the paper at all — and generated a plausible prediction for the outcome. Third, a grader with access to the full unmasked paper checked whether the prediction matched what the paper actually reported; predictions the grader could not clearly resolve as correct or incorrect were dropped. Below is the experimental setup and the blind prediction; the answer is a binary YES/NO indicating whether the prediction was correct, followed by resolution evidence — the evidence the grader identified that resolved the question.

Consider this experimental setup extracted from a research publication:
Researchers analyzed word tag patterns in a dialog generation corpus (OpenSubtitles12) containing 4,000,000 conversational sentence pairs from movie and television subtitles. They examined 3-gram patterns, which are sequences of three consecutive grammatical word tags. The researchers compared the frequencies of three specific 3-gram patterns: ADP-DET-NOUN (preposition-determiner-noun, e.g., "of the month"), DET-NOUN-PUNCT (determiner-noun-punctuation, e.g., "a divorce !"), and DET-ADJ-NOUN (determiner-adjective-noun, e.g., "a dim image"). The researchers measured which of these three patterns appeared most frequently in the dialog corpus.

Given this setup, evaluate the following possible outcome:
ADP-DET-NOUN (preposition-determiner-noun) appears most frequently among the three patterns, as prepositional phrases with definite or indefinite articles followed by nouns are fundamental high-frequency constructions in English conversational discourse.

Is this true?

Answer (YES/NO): YES